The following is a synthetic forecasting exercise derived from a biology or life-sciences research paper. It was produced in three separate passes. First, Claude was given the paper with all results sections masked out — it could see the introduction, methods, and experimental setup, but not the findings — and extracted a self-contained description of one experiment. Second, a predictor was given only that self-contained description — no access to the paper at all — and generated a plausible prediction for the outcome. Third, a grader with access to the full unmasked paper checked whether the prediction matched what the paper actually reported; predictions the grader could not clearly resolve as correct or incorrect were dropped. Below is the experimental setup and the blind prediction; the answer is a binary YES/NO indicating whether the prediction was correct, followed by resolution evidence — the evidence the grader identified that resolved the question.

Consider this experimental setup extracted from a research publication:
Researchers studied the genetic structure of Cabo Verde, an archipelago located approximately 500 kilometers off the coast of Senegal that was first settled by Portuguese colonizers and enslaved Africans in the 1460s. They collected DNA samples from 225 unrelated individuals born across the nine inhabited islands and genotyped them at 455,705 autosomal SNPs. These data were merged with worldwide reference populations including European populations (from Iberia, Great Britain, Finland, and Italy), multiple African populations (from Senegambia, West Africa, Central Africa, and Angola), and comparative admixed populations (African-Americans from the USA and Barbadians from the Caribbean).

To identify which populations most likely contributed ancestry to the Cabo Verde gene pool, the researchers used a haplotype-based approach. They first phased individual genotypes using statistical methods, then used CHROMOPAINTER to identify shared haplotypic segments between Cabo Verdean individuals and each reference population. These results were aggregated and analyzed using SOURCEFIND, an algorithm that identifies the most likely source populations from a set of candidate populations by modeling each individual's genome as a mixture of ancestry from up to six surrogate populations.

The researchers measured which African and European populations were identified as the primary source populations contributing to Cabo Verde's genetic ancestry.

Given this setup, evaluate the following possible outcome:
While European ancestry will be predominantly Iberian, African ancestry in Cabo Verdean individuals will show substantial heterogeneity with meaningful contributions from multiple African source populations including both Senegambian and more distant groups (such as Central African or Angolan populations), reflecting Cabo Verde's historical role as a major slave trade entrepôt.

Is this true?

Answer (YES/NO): NO